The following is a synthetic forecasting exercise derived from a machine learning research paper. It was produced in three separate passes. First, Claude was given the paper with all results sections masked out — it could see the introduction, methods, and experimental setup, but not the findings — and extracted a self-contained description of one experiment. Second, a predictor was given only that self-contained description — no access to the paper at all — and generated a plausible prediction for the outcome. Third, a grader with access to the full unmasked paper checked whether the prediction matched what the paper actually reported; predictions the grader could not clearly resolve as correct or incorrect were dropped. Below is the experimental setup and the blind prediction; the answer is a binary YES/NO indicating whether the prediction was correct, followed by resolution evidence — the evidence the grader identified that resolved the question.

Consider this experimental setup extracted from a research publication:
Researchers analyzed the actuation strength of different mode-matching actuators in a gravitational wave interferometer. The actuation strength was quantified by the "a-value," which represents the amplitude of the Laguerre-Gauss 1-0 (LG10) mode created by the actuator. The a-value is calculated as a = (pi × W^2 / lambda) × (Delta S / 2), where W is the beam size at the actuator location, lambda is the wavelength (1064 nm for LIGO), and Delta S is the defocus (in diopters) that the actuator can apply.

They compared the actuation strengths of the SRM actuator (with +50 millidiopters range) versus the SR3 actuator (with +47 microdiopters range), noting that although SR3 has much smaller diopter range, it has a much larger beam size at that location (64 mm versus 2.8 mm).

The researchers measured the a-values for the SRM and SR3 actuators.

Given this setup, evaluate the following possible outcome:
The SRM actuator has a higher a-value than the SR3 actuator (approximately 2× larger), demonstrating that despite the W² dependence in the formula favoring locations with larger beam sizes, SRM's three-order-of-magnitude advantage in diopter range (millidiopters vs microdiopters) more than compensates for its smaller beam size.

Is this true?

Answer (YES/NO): YES